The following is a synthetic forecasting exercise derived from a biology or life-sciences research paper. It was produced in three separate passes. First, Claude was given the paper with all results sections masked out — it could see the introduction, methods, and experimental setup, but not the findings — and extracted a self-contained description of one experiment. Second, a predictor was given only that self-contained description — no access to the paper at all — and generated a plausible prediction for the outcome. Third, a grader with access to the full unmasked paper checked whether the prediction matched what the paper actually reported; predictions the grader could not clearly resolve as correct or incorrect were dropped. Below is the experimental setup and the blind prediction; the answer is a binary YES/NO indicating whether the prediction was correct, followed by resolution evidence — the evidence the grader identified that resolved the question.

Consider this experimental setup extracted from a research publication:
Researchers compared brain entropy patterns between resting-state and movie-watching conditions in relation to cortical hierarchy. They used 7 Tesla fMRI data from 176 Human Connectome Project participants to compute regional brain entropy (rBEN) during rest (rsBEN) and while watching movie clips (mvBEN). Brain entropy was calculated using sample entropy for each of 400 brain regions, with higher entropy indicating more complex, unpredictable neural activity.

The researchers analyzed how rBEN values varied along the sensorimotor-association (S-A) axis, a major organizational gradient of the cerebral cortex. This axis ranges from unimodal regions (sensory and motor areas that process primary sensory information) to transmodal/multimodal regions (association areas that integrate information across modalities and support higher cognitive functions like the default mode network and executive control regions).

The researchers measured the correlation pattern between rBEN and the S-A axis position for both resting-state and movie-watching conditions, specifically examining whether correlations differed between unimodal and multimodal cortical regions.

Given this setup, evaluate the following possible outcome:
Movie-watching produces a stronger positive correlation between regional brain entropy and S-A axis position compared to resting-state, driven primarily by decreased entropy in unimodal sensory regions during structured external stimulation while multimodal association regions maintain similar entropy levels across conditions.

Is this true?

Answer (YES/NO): NO